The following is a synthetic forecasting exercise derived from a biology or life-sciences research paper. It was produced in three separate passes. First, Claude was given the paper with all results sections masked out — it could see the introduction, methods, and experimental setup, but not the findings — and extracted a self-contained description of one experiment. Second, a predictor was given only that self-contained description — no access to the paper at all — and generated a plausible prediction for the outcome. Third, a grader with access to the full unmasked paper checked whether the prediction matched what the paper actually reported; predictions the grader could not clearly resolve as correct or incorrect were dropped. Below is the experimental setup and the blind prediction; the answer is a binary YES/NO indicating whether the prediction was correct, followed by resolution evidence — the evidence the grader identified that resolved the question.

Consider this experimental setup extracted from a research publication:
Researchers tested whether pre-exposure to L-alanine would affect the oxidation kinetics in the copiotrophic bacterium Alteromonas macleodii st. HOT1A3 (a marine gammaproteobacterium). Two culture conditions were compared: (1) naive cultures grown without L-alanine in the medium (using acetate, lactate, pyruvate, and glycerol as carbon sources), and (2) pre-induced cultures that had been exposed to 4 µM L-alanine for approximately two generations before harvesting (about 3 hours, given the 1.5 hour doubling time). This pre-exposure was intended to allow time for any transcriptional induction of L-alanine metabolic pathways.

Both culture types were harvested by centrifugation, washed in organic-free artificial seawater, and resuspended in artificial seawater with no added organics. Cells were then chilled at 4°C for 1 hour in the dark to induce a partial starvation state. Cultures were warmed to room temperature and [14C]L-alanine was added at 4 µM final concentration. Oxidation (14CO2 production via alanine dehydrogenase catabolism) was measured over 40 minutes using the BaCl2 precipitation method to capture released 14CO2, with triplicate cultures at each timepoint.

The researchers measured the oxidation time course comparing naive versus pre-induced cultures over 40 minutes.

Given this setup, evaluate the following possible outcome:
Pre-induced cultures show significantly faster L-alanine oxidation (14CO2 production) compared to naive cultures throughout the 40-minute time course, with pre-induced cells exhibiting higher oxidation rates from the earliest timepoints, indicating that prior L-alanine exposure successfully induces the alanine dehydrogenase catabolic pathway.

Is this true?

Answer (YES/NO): YES